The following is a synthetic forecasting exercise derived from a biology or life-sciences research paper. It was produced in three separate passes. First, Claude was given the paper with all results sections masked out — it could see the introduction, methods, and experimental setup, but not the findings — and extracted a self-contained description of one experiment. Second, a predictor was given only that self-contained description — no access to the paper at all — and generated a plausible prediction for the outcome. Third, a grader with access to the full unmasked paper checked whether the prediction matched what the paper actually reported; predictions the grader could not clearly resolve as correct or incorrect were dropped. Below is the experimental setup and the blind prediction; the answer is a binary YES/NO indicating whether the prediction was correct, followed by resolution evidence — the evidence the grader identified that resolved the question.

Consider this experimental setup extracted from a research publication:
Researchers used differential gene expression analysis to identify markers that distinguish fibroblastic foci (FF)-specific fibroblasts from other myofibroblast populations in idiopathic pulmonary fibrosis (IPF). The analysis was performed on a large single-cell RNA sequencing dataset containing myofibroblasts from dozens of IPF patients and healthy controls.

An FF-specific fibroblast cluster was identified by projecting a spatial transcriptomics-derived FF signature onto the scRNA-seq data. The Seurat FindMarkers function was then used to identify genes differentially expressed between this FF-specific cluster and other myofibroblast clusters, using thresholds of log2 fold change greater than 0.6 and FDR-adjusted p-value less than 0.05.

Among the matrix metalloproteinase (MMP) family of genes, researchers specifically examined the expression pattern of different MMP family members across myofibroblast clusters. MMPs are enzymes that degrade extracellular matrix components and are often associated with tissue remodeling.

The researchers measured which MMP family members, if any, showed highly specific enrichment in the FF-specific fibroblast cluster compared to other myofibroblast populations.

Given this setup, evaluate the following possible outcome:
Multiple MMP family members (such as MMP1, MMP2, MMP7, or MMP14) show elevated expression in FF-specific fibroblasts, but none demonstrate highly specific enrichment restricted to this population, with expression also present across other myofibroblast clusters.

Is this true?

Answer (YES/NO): NO